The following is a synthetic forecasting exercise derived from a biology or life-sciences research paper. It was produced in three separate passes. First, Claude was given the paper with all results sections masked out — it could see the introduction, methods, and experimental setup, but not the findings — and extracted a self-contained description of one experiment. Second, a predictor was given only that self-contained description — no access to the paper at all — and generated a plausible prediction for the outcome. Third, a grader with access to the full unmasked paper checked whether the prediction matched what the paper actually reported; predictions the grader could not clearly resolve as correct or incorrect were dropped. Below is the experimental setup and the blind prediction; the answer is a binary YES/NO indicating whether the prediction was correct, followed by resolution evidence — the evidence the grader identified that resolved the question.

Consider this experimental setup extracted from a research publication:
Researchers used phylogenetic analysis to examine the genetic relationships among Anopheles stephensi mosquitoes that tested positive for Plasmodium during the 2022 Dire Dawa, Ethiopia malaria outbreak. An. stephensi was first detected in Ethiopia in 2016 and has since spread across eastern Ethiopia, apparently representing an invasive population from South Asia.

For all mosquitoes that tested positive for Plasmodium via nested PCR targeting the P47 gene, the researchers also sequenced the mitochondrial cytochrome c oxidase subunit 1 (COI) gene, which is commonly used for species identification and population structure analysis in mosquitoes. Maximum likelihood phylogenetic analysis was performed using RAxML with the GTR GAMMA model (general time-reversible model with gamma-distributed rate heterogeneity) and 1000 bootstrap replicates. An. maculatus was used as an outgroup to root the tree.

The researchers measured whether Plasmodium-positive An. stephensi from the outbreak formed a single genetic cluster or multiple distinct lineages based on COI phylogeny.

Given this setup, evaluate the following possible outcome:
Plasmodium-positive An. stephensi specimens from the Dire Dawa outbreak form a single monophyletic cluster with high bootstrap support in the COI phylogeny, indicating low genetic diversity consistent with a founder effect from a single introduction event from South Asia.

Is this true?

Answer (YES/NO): NO